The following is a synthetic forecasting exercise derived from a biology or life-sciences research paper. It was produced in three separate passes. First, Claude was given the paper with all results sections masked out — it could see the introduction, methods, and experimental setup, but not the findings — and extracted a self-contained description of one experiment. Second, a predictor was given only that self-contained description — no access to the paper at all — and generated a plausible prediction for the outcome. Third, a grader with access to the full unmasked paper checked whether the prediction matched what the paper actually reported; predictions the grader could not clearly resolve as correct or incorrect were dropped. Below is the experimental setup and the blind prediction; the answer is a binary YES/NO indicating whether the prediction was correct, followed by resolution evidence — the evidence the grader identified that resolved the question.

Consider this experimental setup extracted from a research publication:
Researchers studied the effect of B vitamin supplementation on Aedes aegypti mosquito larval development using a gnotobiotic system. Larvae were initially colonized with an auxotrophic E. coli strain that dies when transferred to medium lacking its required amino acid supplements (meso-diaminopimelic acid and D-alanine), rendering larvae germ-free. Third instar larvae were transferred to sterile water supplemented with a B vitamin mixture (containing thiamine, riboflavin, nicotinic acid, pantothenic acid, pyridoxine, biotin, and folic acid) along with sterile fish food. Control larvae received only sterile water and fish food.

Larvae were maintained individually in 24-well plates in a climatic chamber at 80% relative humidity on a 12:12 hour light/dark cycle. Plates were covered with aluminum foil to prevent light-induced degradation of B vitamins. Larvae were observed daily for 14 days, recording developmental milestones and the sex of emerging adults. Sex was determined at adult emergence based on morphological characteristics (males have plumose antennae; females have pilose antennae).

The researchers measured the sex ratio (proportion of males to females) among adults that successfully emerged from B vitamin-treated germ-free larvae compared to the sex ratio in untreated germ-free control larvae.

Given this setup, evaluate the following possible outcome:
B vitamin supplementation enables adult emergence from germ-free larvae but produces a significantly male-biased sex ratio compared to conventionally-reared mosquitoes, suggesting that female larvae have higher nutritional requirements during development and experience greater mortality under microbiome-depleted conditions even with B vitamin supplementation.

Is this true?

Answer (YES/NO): NO